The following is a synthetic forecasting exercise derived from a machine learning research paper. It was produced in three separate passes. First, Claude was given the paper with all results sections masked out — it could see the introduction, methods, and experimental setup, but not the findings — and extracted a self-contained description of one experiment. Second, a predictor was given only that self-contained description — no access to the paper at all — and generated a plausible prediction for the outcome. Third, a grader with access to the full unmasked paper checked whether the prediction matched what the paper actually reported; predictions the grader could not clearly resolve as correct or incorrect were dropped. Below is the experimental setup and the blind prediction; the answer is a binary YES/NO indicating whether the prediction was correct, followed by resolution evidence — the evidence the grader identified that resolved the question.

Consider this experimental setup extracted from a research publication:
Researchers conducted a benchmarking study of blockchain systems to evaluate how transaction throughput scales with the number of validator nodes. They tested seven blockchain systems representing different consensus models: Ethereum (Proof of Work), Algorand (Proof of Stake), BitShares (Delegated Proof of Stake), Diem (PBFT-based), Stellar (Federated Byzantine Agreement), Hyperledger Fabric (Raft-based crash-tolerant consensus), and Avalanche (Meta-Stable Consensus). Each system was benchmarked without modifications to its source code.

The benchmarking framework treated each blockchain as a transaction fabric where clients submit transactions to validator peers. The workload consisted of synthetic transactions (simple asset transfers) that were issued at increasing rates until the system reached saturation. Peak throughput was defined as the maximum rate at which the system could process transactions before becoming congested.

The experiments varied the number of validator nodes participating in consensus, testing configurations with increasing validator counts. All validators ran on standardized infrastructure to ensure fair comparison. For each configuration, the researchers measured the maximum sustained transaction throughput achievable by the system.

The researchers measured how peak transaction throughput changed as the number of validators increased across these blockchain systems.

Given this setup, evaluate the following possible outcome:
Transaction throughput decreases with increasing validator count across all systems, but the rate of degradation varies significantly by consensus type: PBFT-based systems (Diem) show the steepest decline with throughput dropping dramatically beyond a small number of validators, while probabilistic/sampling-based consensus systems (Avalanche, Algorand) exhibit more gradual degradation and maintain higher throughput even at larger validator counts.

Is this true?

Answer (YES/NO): NO